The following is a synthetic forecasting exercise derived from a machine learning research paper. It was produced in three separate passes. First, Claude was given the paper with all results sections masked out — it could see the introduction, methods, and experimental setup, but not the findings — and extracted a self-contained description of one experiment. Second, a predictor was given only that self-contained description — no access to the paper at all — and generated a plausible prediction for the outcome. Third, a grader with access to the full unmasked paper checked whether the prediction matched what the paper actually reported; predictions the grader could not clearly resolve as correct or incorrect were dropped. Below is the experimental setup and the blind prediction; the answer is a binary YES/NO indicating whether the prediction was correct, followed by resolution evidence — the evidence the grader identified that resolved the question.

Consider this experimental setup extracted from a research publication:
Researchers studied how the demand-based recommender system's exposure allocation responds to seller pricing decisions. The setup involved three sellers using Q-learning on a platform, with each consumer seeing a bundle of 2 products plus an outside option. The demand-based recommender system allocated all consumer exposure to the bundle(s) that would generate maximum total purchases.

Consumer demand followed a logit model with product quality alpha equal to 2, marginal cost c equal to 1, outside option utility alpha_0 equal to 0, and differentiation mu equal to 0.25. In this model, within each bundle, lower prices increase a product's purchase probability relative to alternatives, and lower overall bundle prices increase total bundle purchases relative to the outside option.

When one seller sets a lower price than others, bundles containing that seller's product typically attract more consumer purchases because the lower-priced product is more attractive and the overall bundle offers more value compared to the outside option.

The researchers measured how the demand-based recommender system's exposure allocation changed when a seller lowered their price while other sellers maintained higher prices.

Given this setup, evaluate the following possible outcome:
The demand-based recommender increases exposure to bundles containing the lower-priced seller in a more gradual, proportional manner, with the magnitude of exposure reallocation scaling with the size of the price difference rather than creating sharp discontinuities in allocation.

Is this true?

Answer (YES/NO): NO